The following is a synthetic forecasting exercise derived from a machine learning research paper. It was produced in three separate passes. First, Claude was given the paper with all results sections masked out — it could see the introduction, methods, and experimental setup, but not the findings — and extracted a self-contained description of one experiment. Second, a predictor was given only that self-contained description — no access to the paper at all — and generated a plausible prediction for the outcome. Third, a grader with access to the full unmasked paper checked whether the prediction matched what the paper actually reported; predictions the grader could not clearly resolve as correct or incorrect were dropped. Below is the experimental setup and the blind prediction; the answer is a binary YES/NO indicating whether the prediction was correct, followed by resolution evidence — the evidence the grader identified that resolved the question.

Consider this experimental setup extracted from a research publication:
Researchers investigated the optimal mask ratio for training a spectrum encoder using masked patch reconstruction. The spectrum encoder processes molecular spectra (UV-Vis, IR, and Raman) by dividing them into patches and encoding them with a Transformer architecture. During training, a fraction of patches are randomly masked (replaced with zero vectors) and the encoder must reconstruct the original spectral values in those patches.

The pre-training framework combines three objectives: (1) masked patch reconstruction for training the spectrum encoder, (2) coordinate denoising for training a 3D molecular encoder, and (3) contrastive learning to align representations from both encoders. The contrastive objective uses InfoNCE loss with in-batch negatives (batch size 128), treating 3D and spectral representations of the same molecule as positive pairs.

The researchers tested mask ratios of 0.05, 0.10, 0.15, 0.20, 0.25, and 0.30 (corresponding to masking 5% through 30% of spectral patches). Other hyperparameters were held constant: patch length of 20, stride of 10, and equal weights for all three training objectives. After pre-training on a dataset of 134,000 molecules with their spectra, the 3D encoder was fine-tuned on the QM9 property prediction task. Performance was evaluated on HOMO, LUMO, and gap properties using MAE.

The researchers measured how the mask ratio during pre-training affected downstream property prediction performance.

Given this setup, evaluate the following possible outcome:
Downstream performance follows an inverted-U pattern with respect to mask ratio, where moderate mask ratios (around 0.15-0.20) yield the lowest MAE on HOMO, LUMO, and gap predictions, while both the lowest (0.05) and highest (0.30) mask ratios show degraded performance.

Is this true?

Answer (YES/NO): NO